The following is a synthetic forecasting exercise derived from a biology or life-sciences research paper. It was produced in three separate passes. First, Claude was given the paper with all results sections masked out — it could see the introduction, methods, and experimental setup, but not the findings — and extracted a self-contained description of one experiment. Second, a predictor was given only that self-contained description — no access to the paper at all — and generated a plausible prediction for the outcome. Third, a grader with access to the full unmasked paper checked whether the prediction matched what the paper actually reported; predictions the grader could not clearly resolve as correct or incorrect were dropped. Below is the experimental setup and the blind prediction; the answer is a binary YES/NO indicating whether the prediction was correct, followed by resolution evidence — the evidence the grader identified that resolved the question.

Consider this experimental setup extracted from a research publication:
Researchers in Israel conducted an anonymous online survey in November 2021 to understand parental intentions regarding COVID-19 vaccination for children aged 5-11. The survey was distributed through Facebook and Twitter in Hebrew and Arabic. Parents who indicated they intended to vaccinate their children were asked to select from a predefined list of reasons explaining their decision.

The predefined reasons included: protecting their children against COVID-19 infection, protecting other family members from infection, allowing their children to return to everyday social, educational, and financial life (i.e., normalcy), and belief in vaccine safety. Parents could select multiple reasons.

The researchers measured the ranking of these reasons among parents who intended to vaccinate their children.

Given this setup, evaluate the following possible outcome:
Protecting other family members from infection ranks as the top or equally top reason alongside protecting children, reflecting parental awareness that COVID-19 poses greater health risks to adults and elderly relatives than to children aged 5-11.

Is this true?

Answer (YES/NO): NO